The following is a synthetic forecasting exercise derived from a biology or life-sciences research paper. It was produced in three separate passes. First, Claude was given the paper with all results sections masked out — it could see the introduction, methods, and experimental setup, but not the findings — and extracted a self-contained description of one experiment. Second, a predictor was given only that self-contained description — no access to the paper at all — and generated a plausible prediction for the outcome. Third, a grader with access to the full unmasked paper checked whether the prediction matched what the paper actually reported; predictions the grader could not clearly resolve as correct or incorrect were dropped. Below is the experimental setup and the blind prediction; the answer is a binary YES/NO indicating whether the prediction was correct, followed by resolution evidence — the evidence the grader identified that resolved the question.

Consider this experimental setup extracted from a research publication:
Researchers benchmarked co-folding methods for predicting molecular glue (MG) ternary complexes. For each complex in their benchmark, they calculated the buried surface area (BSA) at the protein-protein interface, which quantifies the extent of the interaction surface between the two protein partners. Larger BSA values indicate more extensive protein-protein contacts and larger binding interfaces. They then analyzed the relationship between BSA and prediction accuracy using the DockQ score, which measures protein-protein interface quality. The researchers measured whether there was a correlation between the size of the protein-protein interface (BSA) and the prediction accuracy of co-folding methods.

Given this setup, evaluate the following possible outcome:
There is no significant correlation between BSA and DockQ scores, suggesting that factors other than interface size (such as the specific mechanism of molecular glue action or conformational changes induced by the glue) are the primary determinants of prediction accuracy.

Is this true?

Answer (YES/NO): NO